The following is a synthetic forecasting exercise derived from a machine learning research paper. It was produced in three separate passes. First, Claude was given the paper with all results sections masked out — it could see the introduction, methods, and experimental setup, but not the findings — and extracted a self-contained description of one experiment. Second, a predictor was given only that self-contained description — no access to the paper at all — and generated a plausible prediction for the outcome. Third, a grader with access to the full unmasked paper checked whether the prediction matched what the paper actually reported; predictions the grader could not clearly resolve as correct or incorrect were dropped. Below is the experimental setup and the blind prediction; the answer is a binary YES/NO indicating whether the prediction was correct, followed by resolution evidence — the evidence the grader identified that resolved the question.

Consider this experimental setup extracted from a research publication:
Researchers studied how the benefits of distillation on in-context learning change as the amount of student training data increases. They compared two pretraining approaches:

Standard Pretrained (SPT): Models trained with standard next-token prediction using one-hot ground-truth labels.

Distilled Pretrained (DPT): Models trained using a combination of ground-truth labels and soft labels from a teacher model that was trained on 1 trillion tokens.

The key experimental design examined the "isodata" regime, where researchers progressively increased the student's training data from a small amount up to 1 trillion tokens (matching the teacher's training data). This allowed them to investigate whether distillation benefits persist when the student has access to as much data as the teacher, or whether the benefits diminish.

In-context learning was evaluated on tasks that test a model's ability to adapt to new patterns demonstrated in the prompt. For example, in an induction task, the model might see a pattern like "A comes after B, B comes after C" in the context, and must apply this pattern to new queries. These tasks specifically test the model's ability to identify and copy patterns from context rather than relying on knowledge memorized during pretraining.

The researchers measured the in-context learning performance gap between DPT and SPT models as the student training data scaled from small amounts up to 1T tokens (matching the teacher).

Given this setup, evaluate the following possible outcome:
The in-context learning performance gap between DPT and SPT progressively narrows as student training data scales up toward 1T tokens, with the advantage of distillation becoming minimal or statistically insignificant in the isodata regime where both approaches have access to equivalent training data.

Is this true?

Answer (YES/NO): NO